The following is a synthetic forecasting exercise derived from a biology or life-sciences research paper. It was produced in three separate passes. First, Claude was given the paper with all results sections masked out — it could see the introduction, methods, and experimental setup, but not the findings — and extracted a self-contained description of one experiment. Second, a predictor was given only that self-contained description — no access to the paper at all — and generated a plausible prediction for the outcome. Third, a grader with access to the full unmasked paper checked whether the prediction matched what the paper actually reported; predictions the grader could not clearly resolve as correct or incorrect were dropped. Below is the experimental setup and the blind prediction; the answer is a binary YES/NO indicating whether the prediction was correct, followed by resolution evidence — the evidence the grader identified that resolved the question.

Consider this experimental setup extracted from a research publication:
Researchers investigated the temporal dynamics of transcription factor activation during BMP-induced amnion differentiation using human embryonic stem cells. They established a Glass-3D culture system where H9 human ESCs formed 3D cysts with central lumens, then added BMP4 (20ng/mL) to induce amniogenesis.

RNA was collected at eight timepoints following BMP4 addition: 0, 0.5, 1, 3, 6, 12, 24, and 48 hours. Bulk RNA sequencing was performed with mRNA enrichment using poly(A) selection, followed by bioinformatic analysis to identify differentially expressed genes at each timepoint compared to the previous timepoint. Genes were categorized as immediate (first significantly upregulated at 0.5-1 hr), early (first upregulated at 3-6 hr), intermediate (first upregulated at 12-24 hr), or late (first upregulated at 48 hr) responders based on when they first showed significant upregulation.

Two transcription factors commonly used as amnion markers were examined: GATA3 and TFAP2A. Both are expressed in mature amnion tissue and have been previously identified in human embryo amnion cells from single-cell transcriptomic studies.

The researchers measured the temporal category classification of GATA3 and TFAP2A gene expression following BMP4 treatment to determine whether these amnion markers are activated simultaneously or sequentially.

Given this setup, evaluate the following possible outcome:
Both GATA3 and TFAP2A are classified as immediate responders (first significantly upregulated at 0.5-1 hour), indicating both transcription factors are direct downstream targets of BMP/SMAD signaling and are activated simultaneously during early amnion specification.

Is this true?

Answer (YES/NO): NO